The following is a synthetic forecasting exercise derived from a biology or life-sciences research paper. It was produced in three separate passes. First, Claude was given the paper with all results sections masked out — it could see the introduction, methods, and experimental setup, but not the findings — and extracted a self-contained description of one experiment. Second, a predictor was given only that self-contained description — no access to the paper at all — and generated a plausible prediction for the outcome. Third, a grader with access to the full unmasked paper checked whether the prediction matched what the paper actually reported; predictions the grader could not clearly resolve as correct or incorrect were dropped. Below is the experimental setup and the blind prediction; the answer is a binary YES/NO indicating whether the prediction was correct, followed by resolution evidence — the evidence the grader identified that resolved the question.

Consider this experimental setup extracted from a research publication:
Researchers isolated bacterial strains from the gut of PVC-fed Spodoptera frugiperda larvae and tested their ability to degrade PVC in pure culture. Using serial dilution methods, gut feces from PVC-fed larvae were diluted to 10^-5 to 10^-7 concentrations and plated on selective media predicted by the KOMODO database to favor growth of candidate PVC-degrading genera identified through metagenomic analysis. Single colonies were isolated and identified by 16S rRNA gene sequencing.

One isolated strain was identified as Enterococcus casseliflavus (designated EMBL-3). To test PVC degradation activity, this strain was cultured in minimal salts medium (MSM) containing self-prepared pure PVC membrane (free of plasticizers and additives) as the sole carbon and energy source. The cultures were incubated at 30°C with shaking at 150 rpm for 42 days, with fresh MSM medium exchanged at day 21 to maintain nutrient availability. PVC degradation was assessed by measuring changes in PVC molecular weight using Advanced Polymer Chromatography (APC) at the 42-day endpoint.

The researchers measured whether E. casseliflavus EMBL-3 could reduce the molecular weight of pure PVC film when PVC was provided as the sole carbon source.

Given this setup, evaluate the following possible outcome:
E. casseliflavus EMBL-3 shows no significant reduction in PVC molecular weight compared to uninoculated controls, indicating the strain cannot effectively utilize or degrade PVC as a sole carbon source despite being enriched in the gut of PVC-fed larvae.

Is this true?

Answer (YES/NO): YES